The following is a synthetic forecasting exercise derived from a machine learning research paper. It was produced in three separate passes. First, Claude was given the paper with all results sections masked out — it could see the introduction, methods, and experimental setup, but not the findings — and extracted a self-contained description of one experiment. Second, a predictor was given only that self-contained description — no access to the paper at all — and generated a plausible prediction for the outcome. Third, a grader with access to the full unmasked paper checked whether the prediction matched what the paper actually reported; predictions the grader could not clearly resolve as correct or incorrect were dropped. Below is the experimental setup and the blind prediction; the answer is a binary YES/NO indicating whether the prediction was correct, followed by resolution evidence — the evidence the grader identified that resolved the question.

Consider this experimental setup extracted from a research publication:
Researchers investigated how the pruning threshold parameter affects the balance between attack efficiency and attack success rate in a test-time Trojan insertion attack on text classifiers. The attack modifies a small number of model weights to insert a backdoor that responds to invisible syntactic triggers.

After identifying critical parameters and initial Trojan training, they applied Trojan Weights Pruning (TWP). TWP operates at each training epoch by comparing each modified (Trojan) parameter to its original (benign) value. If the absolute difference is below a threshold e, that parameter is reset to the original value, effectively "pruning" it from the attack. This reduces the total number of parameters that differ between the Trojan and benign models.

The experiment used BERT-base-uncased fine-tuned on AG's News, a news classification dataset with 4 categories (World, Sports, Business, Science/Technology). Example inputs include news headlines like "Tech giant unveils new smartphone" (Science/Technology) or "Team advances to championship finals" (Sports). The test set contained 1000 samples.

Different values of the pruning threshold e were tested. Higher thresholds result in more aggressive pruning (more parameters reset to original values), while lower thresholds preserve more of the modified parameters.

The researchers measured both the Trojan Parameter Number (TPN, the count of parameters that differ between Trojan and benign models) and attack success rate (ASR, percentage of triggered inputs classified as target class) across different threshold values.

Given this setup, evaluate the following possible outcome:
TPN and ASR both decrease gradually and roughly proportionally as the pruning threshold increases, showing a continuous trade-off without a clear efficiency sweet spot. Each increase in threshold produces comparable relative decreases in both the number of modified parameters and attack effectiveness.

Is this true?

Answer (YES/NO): NO